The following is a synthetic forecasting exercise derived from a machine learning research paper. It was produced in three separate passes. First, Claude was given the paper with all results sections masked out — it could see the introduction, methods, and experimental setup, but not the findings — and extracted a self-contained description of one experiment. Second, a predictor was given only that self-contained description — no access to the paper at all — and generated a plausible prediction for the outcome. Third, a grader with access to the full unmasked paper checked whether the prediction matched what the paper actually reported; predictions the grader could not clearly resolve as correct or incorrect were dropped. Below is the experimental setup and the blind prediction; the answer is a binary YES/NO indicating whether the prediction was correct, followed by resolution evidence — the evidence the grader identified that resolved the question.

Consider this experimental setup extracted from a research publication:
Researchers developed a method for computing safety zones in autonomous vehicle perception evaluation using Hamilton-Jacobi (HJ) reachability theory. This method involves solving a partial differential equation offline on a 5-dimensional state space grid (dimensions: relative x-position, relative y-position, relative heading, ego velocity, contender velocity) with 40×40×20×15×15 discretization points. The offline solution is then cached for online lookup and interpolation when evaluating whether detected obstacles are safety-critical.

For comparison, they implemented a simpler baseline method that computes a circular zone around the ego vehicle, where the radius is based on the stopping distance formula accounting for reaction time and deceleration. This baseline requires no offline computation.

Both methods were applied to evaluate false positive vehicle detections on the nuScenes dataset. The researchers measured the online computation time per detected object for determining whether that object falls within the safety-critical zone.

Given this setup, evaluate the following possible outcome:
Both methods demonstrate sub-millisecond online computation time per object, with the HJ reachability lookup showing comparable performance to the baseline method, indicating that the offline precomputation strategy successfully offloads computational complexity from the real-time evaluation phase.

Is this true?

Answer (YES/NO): NO